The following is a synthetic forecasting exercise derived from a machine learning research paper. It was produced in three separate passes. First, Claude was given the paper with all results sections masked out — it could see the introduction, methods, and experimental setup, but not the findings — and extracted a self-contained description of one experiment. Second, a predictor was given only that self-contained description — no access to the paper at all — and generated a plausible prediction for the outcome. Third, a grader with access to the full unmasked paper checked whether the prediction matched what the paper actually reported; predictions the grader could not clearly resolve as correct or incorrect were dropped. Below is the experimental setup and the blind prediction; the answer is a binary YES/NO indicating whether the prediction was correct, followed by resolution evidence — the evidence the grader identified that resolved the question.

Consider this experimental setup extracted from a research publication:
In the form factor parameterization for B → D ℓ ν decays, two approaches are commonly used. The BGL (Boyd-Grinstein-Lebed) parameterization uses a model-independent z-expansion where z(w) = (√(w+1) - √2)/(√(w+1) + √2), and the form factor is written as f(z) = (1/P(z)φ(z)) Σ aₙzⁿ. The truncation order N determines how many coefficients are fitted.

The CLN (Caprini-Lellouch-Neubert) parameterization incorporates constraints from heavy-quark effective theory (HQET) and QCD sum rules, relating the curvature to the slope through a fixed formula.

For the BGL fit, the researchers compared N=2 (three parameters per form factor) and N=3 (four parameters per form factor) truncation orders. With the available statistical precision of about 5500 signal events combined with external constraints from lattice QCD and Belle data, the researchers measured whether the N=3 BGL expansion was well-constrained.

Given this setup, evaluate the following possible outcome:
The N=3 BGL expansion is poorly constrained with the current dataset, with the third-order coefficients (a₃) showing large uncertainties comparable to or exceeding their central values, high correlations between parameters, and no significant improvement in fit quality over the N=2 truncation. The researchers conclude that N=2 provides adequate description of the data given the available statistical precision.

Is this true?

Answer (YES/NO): YES